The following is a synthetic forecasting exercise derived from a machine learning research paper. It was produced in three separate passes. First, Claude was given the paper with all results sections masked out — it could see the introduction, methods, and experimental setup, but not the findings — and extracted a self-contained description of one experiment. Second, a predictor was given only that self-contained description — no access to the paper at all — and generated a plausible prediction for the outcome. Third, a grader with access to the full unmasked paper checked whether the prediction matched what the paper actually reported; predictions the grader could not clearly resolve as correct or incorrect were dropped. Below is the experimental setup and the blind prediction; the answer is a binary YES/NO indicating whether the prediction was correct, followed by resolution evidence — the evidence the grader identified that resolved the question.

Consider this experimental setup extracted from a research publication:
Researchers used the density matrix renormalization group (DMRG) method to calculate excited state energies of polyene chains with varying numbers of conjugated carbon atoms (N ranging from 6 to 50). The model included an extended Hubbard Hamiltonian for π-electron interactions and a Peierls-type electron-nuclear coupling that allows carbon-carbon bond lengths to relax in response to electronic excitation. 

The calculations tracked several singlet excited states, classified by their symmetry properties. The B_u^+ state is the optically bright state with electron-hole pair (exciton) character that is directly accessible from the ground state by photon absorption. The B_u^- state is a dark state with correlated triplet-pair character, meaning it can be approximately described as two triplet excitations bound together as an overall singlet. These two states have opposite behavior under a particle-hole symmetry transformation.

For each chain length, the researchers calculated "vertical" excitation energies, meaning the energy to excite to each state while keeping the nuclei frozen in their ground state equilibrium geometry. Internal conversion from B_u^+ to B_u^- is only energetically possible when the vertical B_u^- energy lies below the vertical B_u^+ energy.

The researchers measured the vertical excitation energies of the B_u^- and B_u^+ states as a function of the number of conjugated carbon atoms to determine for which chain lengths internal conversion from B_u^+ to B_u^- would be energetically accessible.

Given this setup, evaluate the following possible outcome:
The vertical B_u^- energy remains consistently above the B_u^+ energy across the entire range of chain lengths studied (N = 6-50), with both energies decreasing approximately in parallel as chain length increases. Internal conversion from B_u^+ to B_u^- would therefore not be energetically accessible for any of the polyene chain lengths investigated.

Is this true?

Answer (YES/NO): NO